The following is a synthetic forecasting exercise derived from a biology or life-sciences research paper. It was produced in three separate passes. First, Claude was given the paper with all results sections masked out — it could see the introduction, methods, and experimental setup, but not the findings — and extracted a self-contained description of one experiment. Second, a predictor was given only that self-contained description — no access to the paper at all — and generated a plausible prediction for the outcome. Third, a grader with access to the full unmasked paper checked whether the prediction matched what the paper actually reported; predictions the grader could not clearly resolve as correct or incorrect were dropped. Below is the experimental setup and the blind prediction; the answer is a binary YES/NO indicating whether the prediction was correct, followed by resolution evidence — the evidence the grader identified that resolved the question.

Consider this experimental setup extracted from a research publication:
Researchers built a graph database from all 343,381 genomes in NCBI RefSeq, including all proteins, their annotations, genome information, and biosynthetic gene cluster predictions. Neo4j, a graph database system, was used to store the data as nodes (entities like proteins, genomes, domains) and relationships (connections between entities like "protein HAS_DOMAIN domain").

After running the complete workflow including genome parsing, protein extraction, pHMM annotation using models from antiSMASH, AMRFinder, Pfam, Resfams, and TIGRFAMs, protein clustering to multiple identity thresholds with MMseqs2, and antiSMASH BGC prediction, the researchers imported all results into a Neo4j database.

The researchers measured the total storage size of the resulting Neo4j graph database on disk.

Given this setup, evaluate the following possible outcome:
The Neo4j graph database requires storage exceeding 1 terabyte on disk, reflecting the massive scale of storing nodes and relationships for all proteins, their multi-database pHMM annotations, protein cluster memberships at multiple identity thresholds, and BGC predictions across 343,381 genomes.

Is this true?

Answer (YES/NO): NO